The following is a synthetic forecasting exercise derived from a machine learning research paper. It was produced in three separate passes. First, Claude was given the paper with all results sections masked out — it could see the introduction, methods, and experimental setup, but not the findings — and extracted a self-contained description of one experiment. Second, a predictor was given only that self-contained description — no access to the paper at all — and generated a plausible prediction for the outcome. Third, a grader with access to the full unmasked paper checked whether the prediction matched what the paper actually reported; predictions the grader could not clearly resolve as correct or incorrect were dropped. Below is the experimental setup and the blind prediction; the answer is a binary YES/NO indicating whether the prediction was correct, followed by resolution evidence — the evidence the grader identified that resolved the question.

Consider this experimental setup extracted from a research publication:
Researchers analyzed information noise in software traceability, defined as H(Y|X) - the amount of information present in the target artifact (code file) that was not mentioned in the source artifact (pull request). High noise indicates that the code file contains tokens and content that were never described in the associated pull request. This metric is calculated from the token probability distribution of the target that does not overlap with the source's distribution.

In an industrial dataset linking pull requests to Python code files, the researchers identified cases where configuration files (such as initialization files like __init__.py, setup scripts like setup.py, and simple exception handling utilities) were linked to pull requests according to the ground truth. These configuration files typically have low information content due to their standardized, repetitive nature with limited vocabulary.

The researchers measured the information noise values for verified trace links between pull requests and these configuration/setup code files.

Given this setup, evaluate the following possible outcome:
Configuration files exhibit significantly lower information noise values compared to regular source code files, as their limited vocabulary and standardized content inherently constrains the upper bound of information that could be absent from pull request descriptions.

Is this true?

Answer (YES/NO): NO